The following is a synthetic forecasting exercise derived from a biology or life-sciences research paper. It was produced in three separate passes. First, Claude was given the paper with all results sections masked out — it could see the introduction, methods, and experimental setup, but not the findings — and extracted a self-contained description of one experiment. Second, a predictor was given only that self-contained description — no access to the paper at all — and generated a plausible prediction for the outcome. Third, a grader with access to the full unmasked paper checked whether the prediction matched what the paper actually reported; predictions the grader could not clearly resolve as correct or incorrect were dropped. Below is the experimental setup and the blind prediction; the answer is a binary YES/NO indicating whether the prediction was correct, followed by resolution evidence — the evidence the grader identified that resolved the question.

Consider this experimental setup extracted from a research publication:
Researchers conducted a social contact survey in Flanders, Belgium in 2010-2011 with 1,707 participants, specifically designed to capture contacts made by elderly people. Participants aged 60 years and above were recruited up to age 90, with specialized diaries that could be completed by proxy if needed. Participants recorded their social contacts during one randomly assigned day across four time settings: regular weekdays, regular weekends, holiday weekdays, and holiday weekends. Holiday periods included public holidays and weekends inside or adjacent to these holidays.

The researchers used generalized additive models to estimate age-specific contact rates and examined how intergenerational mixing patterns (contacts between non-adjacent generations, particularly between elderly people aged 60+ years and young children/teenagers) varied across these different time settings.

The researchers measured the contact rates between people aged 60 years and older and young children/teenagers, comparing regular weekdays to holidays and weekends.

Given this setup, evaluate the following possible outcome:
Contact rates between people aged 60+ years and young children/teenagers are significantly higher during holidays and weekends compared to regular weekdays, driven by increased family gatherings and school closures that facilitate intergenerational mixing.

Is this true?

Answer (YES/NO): YES